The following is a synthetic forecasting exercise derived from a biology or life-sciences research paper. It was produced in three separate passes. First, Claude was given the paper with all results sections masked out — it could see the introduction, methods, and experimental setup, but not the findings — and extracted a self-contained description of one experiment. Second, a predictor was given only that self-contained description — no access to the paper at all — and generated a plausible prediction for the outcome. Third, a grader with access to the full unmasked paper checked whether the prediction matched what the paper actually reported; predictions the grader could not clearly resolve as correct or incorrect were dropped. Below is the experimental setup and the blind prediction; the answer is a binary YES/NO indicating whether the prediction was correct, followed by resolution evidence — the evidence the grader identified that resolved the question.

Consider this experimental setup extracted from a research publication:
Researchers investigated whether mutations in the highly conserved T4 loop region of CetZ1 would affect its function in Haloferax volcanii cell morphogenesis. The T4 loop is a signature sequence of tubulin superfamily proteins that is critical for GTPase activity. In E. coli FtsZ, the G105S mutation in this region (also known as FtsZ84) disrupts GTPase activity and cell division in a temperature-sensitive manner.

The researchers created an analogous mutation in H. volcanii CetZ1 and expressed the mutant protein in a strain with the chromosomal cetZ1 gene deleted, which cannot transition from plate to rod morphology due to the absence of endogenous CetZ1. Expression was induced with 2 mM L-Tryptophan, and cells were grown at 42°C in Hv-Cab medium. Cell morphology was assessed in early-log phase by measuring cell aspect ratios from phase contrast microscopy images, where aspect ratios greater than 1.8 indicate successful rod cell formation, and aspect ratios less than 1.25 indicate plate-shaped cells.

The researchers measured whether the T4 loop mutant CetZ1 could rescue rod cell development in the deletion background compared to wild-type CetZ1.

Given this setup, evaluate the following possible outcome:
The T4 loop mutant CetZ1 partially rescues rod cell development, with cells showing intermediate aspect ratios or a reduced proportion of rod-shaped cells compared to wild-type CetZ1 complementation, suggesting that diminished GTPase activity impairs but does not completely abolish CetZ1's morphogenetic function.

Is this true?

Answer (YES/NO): NO